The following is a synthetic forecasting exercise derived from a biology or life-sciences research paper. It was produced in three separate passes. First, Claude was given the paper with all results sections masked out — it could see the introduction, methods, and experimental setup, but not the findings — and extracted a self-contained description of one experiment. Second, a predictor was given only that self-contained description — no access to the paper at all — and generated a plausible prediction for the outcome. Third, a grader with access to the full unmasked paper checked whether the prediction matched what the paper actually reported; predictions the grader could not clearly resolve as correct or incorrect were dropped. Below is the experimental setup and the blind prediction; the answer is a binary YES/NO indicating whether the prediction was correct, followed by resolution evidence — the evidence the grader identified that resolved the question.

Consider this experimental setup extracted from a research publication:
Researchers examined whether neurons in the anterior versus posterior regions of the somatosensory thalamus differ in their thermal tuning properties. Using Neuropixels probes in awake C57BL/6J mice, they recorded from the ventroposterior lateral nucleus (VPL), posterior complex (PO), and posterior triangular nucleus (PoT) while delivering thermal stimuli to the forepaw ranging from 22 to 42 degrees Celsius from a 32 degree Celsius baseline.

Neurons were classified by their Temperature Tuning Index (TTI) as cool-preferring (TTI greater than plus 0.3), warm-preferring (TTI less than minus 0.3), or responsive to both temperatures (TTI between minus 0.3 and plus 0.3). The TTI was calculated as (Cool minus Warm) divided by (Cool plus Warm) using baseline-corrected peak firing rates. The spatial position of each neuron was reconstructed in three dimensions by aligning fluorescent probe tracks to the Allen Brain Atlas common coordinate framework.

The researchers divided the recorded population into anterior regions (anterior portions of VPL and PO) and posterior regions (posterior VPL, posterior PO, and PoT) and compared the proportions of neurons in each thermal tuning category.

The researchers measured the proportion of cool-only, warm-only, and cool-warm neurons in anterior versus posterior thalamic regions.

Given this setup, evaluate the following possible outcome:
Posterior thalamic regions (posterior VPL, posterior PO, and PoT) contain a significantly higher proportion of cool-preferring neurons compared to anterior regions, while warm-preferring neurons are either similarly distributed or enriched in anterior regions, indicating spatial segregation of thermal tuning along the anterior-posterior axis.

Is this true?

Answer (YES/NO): NO